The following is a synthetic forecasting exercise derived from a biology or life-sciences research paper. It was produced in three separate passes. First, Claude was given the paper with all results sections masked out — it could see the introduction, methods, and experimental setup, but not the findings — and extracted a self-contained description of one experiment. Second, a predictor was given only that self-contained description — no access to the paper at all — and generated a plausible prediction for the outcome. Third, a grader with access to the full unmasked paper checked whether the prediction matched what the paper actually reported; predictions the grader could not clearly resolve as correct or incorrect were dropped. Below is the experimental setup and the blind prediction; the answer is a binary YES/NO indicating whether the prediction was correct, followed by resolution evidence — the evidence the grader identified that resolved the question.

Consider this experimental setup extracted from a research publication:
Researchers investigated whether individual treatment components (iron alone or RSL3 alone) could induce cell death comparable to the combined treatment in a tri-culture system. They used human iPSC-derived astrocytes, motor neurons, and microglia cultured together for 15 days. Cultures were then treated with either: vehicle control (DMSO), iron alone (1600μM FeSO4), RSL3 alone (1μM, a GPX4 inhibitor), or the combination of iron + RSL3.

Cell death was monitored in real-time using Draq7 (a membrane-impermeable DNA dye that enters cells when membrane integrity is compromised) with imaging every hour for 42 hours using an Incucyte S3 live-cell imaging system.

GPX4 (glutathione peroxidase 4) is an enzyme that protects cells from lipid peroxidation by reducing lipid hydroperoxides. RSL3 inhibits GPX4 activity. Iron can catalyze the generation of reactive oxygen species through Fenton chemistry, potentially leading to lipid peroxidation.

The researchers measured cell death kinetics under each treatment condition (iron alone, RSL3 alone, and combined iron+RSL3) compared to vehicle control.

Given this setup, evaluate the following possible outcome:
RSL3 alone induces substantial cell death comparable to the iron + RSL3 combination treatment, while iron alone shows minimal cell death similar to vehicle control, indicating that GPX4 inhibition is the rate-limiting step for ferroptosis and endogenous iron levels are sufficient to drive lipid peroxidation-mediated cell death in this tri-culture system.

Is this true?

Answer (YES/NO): NO